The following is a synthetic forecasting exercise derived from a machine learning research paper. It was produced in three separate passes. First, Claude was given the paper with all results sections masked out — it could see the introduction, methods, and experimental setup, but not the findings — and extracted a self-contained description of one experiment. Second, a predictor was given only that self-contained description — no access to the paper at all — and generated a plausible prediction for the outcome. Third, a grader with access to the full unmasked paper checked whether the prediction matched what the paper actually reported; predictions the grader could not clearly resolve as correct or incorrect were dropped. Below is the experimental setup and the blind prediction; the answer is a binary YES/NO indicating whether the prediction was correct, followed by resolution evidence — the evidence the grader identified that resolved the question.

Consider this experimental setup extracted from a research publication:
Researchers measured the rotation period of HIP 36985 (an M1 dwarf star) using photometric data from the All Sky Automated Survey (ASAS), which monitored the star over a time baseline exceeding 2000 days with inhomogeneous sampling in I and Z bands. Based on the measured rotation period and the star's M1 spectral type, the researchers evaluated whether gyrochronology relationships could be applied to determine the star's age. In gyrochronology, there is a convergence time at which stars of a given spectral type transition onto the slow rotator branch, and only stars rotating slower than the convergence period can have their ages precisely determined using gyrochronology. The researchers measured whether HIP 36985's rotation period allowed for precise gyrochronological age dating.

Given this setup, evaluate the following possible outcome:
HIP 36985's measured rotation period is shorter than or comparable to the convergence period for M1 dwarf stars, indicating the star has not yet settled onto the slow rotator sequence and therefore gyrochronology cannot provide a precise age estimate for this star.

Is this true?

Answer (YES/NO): YES